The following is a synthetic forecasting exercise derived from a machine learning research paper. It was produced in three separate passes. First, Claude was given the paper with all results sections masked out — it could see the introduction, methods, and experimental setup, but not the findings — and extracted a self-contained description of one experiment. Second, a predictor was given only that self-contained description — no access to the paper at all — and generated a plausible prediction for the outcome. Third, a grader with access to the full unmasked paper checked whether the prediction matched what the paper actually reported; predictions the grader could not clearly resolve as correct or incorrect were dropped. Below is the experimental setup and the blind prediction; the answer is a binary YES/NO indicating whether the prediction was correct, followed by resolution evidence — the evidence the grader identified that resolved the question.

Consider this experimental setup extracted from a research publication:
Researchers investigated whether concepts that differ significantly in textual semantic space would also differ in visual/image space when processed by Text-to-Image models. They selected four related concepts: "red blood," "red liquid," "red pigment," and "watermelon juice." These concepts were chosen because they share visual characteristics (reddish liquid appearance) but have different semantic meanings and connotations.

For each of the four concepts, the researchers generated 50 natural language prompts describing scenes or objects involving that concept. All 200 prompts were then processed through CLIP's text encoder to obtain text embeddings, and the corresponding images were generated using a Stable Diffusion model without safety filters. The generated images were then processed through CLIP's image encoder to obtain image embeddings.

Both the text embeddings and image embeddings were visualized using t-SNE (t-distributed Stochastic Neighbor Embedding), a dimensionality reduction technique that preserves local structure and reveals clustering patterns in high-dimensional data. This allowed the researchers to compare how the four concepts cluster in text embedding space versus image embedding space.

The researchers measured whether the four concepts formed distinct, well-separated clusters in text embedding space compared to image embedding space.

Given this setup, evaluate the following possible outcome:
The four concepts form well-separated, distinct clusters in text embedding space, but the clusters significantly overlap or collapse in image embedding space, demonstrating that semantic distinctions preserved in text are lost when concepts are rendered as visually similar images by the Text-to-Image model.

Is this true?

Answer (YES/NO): YES